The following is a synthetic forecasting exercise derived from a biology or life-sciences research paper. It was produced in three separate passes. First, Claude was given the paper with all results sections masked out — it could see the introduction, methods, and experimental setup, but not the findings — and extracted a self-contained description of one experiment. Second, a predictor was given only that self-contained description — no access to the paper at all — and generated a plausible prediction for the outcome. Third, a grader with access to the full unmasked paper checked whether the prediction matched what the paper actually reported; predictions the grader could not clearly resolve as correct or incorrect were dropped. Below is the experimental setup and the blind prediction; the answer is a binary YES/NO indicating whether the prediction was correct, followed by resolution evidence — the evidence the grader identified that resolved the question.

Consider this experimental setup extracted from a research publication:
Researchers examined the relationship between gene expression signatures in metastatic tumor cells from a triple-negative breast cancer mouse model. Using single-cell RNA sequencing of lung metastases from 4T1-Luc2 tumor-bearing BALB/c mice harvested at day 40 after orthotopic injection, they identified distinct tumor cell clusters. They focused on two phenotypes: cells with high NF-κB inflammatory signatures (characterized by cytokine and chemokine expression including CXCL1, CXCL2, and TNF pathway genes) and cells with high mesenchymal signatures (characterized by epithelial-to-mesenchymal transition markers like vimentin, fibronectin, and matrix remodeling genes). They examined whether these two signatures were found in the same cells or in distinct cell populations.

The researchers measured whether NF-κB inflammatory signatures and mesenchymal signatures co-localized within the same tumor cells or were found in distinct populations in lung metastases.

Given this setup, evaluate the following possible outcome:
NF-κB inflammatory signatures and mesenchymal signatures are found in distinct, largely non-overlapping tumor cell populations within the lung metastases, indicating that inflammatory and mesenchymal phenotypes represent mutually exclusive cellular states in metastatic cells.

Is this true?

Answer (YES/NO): YES